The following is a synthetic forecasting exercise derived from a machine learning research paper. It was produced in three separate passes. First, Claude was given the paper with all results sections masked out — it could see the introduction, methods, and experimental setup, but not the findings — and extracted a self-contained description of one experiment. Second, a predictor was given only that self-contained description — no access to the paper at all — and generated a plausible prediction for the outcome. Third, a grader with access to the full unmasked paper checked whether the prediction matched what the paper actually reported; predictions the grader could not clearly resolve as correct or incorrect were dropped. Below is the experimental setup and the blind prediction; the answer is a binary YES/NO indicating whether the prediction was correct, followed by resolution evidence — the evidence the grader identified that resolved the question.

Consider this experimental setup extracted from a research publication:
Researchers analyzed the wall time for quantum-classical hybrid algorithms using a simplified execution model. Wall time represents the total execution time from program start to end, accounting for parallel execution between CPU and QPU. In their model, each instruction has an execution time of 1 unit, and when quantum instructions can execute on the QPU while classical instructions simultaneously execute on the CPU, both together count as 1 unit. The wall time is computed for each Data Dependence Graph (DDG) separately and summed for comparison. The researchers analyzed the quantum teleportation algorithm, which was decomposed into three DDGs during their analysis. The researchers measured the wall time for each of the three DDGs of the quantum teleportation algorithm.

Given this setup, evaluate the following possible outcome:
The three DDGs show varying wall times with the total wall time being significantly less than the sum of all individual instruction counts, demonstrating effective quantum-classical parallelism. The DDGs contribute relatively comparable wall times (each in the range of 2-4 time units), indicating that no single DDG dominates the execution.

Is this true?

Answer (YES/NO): NO